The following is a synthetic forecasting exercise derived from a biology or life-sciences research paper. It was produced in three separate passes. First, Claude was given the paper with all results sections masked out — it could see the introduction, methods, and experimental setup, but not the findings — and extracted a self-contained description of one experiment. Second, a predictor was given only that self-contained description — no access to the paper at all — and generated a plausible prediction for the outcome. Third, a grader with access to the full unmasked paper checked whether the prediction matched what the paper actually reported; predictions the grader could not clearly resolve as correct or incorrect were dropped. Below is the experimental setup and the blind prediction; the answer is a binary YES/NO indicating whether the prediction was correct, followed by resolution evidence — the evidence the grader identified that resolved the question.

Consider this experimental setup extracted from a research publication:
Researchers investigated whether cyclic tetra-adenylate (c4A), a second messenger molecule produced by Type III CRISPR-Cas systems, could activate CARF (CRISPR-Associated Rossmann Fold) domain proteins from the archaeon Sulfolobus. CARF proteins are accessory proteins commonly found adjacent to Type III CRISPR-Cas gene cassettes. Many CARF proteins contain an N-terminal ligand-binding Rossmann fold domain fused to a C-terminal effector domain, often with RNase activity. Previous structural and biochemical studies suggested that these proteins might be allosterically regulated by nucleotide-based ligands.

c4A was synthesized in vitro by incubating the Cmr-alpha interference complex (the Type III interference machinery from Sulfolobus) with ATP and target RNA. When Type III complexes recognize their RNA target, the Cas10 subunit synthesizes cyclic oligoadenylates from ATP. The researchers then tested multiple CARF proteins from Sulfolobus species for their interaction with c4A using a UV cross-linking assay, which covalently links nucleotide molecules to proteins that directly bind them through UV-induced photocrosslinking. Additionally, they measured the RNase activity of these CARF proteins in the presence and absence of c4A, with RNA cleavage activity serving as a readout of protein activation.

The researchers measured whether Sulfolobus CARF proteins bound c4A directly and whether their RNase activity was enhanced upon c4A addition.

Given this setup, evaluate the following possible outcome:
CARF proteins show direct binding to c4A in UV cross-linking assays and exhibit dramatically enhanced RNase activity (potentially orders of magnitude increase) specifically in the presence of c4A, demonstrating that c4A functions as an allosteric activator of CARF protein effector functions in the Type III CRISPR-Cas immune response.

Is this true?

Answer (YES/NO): NO